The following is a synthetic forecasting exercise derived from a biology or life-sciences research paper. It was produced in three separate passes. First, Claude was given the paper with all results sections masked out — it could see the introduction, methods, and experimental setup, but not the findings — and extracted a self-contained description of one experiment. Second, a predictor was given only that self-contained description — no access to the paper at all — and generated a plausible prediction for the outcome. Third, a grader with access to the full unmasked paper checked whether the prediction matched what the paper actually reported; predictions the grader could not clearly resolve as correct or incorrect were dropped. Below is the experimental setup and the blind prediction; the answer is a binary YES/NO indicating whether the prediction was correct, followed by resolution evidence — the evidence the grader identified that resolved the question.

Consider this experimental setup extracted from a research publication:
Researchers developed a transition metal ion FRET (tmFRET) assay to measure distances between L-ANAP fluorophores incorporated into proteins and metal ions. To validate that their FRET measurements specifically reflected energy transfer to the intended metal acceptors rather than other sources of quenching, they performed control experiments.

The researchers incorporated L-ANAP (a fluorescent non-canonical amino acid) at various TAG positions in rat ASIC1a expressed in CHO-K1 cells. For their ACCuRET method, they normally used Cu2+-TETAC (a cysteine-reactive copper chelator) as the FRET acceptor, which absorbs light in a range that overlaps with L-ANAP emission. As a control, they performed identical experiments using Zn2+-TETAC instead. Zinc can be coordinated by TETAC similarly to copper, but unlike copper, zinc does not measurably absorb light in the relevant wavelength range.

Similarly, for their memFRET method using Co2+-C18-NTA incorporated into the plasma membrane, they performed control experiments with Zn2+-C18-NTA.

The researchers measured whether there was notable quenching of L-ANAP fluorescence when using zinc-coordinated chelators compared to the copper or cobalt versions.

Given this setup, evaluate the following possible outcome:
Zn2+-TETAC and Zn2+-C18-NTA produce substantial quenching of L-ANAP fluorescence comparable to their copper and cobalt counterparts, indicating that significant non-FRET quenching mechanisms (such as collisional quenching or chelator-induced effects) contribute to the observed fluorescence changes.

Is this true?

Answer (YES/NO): NO